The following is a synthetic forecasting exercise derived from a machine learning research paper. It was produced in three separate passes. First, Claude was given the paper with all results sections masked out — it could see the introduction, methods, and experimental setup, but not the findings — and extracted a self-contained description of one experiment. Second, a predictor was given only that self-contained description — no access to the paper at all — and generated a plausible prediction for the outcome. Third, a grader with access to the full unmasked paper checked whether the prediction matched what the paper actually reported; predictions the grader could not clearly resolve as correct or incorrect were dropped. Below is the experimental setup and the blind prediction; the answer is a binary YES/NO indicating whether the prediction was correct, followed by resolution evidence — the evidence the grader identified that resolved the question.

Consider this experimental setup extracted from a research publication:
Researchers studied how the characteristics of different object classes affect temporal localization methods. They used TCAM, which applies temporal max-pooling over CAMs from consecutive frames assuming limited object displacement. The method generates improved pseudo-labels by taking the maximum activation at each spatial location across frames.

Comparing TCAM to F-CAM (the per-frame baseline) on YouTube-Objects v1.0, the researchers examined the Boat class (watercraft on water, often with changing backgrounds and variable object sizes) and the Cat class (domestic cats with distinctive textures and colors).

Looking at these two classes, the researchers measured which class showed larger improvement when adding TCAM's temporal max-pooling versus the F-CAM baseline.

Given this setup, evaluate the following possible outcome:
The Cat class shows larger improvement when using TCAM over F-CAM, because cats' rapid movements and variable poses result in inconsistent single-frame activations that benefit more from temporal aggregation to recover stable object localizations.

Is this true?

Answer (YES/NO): YES